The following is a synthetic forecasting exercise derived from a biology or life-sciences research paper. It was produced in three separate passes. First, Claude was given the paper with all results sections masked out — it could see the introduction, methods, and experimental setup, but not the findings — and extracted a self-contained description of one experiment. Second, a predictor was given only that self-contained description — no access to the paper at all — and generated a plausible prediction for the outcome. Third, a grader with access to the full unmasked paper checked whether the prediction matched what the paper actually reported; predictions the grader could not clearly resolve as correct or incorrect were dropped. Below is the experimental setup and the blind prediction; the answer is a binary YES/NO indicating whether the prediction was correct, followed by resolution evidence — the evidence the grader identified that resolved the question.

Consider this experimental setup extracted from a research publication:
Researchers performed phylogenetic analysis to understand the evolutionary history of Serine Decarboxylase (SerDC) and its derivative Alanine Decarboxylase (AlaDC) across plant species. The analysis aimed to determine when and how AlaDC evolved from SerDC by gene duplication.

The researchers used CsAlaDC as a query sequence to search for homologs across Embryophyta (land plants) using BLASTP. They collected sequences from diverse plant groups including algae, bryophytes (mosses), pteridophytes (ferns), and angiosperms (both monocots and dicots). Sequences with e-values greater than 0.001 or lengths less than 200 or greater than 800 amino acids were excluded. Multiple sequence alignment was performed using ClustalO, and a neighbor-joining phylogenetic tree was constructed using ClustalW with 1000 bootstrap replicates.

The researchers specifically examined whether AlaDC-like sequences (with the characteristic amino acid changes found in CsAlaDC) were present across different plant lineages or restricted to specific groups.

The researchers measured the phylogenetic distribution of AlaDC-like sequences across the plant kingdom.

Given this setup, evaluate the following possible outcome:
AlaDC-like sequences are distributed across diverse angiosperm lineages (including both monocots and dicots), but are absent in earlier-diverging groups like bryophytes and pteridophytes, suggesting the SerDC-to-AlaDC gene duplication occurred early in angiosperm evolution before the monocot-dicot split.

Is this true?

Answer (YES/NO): NO